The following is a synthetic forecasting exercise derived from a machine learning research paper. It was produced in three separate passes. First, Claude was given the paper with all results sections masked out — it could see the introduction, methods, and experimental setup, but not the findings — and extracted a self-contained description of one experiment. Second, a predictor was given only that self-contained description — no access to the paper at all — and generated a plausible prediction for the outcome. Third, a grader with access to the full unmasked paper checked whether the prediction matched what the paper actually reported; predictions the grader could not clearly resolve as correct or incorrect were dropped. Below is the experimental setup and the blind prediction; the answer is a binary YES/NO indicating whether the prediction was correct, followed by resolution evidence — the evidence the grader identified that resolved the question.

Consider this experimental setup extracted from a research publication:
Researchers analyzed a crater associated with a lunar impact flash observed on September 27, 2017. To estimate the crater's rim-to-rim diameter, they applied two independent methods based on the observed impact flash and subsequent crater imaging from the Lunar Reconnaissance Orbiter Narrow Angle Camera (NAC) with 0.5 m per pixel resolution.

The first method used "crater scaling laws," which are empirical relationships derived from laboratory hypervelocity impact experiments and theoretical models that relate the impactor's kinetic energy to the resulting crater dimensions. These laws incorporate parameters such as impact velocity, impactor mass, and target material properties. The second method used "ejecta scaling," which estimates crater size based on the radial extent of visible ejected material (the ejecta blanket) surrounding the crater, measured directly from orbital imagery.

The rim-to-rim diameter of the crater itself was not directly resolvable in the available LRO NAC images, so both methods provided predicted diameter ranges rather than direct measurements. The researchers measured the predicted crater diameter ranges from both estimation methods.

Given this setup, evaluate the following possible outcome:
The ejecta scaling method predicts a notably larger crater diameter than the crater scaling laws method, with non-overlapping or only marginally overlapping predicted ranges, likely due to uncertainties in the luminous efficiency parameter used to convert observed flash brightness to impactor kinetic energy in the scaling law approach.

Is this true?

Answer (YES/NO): NO